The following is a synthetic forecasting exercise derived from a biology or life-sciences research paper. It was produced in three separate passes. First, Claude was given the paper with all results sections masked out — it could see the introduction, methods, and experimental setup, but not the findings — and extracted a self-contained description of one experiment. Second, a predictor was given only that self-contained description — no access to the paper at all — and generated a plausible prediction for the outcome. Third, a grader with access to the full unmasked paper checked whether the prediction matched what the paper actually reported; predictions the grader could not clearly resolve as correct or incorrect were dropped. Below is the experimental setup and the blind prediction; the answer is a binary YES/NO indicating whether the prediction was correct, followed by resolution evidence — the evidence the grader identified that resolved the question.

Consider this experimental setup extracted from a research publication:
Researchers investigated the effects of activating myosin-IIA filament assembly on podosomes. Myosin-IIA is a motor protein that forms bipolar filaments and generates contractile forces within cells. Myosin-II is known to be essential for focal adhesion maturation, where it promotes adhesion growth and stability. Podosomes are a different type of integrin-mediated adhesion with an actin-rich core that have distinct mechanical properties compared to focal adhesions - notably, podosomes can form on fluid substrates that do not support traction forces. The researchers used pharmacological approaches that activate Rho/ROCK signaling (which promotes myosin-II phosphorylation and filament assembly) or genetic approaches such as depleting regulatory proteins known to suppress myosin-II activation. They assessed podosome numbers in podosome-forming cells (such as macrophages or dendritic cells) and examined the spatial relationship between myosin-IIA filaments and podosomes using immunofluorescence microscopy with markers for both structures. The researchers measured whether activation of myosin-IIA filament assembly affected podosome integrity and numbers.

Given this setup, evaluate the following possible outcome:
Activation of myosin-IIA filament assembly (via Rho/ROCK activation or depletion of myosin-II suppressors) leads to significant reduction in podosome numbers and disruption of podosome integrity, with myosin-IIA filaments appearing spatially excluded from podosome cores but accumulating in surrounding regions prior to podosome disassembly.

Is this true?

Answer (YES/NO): YES